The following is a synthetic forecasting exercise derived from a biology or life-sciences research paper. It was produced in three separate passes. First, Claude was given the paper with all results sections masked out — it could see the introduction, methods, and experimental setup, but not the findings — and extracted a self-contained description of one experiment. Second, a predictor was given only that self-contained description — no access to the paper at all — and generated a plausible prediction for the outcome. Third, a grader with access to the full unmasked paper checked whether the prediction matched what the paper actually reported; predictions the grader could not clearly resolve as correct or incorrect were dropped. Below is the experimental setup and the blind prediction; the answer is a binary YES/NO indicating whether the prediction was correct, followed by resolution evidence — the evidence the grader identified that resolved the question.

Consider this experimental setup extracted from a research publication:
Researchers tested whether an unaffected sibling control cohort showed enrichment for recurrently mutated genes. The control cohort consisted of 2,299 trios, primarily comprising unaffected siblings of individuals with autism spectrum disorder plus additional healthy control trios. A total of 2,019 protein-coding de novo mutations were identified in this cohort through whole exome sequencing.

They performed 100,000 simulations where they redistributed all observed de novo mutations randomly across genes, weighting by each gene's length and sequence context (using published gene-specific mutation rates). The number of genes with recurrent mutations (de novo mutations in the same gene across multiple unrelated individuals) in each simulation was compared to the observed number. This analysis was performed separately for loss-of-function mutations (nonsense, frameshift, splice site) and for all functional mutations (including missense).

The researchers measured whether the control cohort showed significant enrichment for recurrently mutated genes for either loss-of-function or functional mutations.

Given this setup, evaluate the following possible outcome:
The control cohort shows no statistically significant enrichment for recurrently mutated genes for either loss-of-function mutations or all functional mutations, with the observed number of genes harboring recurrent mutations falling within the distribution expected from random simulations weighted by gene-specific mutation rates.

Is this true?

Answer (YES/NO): YES